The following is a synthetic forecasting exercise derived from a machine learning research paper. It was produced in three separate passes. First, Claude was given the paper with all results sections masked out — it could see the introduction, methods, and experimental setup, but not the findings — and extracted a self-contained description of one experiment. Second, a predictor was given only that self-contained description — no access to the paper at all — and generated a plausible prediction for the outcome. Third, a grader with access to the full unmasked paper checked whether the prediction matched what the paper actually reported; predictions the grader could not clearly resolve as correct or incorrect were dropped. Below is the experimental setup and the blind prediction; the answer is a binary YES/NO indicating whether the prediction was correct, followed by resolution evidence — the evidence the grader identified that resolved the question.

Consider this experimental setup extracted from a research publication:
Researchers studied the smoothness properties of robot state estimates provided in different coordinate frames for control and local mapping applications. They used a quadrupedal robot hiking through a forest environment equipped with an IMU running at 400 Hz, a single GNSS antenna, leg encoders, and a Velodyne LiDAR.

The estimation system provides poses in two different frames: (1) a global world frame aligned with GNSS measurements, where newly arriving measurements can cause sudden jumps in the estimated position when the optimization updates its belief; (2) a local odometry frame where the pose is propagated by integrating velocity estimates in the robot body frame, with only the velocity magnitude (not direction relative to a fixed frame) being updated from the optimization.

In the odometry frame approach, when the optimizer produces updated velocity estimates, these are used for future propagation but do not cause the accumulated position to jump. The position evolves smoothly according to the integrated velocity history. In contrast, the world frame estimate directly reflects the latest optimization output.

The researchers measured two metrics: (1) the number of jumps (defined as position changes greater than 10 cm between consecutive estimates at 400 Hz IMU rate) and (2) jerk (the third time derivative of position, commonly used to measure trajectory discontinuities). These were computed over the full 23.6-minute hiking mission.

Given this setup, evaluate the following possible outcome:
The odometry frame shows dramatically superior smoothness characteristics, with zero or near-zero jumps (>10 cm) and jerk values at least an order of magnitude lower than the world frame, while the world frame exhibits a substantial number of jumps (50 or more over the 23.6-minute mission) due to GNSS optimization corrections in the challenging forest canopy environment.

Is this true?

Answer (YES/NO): YES